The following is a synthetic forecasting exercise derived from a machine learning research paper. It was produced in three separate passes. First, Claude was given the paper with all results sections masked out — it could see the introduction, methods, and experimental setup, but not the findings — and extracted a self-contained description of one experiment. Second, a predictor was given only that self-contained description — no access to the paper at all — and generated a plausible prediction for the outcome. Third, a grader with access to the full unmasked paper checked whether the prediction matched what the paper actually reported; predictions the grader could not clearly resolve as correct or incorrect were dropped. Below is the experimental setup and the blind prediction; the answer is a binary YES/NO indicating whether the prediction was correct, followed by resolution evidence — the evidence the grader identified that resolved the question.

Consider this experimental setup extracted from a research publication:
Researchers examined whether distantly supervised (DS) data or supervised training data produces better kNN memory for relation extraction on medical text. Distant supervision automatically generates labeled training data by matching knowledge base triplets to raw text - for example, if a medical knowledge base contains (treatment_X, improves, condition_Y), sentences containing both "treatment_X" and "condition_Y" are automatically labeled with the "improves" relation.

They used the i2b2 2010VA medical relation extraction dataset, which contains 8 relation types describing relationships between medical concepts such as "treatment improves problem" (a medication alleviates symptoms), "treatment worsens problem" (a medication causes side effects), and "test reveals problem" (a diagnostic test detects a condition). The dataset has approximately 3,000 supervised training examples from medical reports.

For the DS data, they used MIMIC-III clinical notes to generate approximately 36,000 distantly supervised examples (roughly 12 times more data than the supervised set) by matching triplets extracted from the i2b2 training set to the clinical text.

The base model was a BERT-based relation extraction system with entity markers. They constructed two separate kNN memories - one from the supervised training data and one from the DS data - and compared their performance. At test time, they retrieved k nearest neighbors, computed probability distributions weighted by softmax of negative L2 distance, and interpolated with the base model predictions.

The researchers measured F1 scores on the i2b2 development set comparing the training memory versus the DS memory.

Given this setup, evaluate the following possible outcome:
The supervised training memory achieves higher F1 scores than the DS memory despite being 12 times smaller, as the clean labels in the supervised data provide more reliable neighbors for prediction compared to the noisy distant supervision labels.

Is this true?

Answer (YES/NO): NO